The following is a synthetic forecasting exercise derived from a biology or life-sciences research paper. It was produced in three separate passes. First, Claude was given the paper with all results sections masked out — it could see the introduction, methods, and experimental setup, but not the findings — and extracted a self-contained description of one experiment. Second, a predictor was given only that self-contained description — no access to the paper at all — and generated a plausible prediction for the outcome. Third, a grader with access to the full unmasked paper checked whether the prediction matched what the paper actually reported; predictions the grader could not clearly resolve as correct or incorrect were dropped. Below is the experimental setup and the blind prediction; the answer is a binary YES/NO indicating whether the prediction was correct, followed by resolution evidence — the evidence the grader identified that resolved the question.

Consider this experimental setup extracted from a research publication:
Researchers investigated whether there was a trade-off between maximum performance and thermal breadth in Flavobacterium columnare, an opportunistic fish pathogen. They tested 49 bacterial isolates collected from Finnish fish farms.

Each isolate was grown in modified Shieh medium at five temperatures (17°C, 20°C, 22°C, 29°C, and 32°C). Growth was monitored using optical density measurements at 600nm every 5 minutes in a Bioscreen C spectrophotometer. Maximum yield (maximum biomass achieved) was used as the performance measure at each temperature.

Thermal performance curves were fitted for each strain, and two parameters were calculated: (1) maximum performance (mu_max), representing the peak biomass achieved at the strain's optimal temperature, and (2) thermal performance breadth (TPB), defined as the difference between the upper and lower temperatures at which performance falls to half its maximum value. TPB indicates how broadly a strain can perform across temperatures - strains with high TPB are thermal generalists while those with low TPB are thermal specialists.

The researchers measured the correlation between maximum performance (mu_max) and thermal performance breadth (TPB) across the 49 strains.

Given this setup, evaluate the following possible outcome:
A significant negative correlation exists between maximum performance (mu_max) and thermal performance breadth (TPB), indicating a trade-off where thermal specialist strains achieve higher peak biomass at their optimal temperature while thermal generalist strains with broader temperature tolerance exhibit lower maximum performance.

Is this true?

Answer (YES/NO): YES